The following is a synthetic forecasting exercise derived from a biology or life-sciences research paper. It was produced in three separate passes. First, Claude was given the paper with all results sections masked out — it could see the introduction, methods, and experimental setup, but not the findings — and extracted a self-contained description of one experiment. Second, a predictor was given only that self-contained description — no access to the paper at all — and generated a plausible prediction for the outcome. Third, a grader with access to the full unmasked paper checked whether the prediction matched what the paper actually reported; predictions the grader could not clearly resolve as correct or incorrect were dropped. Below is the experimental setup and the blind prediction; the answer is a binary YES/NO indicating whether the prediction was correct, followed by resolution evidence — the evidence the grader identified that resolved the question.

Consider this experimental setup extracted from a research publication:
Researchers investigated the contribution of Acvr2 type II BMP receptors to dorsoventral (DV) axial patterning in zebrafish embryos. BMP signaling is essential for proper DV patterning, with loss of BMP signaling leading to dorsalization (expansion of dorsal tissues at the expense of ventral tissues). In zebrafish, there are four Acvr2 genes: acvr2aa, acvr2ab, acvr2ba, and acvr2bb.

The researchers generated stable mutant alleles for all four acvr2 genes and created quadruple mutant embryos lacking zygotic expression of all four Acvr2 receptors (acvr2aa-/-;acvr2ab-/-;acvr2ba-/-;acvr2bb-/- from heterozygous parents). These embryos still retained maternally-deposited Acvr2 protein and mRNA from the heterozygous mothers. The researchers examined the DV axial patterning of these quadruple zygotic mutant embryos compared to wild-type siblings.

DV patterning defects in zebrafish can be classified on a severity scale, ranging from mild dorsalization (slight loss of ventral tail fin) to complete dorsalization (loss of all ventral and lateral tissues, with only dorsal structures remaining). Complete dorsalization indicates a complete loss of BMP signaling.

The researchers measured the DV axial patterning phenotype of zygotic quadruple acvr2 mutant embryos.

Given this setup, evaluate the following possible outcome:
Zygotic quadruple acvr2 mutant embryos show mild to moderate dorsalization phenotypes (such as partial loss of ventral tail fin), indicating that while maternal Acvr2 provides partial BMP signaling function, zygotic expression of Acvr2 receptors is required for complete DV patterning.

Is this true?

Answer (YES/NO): NO